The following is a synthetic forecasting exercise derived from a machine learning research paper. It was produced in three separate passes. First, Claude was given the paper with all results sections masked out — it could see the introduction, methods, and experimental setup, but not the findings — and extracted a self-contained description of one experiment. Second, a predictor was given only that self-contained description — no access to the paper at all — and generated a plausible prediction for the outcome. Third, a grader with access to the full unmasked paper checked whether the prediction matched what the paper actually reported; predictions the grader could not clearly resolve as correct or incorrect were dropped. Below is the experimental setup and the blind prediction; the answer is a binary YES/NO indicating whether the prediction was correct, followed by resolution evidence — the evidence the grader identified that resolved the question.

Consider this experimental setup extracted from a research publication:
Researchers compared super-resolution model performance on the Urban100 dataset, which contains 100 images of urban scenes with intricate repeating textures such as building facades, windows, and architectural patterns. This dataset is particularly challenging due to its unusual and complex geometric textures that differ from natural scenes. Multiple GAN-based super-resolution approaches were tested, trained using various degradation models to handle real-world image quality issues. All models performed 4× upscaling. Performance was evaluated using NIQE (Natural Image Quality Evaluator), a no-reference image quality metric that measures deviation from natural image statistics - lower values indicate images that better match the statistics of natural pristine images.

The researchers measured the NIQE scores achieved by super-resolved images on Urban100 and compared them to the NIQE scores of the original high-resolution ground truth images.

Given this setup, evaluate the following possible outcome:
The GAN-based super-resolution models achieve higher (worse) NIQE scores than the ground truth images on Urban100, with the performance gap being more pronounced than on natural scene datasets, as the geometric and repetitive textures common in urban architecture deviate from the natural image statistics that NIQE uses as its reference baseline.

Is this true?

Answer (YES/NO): NO